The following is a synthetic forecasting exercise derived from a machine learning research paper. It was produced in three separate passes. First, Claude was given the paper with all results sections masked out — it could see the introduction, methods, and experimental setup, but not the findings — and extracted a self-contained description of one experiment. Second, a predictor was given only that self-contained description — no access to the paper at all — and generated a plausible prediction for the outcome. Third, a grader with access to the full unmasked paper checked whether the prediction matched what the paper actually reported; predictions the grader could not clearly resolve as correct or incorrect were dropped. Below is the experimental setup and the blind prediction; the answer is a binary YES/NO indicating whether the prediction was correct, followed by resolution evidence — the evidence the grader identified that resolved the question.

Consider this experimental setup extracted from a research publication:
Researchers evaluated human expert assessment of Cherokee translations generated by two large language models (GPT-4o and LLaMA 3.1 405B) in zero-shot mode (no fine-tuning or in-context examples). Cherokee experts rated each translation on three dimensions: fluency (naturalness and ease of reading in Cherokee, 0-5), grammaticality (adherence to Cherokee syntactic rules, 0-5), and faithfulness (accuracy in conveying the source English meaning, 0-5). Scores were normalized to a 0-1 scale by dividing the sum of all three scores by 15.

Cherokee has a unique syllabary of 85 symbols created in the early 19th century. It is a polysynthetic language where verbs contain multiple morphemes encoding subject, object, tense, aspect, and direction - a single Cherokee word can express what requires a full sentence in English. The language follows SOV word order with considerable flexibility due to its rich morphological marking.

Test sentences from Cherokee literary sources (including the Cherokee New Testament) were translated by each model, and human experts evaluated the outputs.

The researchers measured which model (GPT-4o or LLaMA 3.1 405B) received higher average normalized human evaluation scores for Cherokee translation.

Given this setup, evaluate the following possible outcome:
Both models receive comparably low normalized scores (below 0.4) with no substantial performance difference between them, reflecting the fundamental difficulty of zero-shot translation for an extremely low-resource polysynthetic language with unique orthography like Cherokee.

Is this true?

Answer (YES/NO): YES